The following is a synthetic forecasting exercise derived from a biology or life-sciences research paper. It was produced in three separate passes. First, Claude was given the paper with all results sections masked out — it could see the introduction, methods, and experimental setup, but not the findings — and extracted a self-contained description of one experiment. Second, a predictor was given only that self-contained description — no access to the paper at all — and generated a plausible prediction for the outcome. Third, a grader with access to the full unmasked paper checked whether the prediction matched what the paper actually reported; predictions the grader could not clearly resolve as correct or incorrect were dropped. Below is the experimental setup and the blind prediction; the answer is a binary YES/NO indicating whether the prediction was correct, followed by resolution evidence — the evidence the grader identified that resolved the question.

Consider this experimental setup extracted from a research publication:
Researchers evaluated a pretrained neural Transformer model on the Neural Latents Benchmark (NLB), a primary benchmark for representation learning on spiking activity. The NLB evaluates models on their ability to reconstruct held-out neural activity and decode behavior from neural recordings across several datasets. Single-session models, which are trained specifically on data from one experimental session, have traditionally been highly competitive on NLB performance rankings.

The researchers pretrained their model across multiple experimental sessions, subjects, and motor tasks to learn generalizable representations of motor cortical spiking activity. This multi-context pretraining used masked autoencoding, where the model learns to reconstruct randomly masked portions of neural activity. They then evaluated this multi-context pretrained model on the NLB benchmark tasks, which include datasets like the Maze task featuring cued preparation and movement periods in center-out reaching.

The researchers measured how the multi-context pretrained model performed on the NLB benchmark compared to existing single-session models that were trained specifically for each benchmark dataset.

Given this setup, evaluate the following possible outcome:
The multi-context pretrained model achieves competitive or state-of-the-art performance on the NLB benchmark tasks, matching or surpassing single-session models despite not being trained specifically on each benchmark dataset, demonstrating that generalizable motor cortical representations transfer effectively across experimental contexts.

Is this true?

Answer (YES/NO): NO